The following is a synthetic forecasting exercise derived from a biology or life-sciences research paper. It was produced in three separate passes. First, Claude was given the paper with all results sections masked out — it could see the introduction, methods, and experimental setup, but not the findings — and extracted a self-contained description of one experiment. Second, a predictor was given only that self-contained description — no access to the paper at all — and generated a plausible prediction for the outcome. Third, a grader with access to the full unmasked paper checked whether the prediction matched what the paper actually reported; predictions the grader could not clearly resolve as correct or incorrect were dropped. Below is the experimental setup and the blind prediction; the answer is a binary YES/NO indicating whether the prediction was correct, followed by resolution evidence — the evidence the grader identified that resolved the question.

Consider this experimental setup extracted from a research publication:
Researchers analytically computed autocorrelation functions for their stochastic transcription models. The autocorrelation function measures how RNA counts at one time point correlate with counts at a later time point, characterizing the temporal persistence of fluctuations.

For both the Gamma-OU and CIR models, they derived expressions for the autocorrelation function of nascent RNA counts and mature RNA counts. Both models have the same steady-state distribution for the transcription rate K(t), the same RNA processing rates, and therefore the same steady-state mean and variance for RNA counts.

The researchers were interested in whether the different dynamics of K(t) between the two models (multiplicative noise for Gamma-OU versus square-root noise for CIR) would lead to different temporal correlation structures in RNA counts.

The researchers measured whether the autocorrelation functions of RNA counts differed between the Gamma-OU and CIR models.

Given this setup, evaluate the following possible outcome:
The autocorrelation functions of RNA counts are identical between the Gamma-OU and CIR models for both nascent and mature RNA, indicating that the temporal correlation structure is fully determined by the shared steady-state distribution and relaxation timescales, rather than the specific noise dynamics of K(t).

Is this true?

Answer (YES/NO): YES